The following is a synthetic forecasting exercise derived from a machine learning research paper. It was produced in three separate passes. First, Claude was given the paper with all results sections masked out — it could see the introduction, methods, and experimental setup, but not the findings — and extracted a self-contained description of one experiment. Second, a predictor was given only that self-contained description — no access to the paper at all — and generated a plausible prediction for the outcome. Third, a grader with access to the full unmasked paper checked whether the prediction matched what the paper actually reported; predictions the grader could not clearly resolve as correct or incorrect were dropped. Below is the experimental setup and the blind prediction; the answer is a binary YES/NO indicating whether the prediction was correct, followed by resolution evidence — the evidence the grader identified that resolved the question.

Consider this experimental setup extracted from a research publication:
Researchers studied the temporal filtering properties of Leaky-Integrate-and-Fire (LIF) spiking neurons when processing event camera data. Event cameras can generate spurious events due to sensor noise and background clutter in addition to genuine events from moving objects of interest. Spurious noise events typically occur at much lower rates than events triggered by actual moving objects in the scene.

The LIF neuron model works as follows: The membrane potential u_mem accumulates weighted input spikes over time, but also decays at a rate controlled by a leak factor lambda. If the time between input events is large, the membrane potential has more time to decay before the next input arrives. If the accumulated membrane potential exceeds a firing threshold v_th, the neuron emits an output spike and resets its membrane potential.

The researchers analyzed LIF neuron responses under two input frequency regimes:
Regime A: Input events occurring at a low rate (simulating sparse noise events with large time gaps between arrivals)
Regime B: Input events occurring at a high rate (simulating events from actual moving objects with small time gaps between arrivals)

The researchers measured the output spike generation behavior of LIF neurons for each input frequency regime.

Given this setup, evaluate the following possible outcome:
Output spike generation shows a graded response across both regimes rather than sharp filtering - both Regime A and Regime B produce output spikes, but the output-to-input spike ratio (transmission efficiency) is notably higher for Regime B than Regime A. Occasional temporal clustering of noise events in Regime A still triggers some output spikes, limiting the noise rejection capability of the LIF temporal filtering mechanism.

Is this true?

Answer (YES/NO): NO